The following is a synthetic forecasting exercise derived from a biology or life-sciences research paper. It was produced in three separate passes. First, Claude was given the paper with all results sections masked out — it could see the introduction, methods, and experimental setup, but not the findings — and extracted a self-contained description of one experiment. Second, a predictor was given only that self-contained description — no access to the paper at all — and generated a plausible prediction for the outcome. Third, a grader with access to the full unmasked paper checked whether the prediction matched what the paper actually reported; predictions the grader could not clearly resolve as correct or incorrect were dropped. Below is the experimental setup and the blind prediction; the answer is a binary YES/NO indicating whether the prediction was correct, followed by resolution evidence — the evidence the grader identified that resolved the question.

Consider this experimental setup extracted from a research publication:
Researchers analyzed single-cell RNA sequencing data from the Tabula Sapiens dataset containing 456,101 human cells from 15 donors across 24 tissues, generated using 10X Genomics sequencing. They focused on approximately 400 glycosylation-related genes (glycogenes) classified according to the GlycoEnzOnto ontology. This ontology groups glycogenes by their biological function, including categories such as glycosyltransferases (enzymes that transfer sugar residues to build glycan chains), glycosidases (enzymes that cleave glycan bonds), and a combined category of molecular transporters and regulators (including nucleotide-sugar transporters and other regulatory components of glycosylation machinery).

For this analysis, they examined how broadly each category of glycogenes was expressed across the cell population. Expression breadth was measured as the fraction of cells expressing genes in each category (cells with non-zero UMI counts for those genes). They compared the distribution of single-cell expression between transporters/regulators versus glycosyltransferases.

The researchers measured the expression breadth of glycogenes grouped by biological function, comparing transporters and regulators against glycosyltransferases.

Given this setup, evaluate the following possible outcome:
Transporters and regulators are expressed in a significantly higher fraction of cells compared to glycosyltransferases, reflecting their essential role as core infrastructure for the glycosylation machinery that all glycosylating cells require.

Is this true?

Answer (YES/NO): YES